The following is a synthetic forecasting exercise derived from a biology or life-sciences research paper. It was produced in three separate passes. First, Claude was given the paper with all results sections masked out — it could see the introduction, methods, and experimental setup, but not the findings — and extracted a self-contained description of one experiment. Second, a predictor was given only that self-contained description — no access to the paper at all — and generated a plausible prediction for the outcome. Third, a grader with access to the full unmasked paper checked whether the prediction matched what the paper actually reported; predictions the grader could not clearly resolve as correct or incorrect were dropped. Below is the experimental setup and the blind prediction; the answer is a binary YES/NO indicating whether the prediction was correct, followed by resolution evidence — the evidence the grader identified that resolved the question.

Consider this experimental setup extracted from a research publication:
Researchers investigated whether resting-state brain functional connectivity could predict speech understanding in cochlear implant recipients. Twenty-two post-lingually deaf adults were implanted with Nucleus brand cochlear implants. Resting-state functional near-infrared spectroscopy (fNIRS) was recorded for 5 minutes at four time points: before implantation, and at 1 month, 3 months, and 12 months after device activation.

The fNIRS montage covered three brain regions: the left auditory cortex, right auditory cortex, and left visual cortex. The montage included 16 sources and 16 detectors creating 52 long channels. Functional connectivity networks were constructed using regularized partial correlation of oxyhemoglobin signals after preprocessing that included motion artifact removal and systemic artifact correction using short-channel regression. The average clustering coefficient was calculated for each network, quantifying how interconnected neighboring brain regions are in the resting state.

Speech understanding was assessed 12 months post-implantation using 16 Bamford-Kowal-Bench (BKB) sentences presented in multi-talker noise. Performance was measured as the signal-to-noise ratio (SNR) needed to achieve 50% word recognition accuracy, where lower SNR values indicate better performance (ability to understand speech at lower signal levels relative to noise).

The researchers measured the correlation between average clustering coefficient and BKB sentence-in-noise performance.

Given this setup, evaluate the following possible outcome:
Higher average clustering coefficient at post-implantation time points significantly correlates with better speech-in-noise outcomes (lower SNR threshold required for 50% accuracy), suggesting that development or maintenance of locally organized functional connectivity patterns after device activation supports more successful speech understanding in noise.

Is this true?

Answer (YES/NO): YES